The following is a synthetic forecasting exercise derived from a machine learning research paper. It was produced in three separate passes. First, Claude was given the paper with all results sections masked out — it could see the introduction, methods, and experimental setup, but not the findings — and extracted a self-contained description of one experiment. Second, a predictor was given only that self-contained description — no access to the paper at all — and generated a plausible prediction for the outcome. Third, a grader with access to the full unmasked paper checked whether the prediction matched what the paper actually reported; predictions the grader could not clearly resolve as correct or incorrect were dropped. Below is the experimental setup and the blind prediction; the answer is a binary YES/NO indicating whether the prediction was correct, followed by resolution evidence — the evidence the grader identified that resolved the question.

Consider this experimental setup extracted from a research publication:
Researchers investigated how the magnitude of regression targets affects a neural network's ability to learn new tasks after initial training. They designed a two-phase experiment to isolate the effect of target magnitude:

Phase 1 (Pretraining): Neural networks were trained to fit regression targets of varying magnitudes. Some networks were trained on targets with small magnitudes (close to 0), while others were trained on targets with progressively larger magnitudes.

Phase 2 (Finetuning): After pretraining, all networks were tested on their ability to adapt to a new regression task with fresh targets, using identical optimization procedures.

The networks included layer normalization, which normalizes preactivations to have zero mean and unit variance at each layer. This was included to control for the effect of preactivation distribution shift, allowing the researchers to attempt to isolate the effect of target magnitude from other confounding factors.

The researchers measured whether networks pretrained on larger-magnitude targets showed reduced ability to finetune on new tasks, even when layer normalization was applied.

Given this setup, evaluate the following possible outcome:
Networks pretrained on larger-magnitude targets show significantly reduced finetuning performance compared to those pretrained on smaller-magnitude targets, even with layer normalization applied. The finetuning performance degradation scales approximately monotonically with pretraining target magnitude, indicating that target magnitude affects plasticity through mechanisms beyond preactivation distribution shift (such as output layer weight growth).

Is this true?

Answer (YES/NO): YES